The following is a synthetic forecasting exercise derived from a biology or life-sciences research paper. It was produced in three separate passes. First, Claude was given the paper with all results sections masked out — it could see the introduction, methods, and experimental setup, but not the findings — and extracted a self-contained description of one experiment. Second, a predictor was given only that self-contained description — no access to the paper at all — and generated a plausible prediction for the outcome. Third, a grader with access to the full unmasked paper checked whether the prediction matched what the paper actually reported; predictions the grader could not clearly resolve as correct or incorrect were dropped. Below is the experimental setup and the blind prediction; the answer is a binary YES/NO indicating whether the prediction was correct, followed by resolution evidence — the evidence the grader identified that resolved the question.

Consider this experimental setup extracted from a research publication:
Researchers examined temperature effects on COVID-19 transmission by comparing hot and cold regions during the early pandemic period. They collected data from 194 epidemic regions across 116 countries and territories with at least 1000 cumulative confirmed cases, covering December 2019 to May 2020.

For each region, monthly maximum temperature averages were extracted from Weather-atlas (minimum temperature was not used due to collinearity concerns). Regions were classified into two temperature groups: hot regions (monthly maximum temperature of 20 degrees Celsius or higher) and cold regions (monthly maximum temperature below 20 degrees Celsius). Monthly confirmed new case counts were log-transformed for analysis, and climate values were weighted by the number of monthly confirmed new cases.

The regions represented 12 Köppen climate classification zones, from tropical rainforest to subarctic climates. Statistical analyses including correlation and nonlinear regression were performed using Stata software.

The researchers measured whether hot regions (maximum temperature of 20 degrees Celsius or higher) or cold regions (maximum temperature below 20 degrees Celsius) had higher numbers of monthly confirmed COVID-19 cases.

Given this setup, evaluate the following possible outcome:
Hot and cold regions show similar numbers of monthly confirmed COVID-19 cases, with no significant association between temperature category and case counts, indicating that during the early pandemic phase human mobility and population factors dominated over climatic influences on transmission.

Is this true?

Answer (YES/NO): NO